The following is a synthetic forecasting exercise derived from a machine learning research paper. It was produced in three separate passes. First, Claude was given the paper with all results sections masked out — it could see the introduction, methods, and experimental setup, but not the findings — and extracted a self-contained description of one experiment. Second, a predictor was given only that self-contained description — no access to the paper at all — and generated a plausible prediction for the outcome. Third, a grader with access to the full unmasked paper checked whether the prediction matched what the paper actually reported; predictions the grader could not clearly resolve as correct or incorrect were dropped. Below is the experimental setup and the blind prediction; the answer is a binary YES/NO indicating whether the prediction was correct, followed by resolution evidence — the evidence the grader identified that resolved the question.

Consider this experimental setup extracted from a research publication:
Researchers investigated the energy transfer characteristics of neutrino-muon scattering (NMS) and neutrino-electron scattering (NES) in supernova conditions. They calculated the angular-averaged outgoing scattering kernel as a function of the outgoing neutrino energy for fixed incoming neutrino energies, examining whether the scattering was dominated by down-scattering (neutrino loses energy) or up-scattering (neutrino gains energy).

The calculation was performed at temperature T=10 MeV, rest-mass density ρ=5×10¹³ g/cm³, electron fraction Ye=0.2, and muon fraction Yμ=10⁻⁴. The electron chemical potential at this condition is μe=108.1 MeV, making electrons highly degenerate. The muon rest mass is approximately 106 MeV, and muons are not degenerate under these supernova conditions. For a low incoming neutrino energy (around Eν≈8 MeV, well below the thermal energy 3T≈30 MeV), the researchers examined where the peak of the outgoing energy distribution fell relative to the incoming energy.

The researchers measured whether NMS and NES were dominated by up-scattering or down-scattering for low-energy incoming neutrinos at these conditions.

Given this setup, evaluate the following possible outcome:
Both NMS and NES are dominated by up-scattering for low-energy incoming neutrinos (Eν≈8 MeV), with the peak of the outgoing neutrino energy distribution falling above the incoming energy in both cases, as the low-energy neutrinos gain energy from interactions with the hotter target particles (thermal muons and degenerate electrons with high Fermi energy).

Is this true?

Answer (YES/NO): NO